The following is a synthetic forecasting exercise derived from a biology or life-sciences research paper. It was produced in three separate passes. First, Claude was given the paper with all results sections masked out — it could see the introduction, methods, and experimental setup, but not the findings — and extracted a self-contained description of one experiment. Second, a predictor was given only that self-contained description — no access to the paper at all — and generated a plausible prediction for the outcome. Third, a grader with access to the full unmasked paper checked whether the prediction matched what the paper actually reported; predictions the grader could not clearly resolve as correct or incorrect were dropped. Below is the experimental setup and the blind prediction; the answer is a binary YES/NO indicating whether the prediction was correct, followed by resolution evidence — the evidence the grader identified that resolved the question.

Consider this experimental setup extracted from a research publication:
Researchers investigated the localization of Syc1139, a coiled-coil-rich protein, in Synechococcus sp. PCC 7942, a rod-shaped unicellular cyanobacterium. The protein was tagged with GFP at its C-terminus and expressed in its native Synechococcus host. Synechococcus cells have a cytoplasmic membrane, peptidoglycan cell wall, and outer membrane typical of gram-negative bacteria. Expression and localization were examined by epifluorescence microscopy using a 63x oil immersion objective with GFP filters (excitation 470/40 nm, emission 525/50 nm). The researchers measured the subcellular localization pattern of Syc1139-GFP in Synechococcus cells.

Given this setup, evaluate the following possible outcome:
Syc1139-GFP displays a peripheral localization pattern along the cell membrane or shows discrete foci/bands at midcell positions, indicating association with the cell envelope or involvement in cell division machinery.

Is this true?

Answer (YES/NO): YES